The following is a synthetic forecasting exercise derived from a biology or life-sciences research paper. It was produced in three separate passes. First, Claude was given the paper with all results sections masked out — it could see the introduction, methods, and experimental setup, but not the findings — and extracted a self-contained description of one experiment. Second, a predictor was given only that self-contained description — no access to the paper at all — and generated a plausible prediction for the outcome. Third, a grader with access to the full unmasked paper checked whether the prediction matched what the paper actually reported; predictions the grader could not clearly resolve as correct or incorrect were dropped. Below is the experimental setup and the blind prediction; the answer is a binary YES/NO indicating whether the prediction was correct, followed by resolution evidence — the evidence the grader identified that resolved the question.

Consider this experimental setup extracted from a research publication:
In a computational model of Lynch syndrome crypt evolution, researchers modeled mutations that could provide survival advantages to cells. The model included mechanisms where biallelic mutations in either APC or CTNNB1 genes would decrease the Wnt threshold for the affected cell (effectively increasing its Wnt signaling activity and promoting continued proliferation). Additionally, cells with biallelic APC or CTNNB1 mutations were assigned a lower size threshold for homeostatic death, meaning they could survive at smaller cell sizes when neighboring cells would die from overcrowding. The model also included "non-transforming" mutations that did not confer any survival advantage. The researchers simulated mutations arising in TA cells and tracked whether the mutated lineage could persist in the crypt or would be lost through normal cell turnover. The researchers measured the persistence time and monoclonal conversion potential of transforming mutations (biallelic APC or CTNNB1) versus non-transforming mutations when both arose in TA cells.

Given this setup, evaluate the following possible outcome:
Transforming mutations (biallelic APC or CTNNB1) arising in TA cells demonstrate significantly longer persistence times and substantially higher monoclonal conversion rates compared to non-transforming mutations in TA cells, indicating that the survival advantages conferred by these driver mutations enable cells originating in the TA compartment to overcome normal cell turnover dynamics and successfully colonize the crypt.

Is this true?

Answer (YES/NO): YES